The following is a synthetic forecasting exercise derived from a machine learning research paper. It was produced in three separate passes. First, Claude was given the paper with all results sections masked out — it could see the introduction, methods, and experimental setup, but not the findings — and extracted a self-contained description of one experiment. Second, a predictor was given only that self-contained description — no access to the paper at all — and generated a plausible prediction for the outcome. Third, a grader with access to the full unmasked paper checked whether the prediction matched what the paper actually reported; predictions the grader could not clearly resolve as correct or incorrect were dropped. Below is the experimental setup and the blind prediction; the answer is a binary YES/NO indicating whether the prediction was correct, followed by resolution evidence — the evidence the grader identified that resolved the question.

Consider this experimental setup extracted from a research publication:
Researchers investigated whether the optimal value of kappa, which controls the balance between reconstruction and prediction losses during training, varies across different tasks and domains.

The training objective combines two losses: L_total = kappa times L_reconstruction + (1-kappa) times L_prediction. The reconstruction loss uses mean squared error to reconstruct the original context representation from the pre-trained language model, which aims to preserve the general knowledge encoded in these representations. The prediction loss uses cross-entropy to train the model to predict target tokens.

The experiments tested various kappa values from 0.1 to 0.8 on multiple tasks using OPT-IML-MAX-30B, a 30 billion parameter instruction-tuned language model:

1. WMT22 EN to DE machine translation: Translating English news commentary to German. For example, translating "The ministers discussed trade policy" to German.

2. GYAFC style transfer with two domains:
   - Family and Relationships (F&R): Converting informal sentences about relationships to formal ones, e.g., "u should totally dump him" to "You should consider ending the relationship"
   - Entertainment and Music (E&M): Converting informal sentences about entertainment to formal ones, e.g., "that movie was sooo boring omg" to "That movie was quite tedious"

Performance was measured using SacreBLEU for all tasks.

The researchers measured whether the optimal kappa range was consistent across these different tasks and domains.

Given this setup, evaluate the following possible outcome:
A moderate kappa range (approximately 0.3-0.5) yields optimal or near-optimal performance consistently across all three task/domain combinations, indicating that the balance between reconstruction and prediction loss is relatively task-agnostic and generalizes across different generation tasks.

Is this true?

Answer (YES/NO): NO